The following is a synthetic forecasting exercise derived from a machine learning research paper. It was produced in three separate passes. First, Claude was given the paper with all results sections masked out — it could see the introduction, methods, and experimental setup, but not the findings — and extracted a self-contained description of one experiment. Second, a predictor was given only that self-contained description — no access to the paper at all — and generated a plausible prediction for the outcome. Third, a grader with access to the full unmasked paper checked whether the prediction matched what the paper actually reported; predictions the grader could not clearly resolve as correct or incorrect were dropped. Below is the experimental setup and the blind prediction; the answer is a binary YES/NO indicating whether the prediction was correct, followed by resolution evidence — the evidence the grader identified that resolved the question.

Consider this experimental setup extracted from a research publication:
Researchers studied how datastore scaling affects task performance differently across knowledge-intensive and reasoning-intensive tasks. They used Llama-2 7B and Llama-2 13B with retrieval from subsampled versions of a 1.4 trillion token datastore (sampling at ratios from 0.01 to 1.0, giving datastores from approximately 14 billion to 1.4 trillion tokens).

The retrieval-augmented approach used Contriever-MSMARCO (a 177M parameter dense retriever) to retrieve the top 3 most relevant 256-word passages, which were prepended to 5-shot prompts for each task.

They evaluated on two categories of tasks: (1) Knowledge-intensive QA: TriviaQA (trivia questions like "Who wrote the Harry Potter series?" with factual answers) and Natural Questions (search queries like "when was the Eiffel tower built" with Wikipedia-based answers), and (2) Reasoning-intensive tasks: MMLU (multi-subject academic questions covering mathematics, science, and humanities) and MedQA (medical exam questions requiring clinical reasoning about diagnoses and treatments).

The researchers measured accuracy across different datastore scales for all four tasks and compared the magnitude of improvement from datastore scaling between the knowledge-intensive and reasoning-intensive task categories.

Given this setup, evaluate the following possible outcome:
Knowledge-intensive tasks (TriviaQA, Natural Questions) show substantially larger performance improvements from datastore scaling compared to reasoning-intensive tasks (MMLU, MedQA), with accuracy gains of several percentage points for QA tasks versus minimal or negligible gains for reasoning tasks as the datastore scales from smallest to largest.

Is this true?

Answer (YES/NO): NO